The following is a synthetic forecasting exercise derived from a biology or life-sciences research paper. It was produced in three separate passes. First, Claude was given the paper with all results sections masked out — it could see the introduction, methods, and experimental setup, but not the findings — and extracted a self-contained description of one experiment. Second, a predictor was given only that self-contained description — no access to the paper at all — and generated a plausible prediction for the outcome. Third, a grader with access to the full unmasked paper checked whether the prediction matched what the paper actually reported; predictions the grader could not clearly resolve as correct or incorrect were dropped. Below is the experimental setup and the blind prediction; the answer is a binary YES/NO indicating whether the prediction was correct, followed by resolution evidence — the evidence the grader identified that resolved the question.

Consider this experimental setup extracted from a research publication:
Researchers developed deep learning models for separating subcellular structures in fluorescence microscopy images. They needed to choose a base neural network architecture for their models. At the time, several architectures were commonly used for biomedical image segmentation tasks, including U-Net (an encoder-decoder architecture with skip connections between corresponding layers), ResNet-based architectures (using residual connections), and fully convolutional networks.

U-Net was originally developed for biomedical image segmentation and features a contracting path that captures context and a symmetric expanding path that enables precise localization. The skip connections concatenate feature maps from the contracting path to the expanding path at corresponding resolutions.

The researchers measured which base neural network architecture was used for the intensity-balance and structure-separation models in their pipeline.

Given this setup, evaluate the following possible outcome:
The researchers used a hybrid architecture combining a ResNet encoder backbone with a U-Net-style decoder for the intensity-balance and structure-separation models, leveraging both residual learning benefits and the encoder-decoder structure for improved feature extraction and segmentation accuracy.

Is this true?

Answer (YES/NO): NO